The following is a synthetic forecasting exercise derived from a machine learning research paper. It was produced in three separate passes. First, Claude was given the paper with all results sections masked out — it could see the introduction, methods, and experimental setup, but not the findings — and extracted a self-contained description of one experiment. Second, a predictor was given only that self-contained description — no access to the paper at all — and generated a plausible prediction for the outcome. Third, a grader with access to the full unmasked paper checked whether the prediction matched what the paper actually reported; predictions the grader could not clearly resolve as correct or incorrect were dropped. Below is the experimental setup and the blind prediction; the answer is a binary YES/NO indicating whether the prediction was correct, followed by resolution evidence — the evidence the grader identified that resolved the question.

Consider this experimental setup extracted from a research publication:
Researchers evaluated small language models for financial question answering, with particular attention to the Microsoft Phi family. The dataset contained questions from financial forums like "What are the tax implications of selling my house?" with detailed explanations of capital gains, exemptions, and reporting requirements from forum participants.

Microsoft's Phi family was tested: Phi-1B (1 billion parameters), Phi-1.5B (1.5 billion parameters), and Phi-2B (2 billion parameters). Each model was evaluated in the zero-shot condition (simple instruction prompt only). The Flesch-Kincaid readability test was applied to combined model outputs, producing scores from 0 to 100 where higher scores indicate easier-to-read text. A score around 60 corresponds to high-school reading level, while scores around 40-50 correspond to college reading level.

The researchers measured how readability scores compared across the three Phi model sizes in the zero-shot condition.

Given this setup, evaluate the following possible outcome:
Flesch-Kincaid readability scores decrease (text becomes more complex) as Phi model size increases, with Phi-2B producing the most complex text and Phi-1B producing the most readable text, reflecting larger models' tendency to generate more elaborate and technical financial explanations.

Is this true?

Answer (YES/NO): NO